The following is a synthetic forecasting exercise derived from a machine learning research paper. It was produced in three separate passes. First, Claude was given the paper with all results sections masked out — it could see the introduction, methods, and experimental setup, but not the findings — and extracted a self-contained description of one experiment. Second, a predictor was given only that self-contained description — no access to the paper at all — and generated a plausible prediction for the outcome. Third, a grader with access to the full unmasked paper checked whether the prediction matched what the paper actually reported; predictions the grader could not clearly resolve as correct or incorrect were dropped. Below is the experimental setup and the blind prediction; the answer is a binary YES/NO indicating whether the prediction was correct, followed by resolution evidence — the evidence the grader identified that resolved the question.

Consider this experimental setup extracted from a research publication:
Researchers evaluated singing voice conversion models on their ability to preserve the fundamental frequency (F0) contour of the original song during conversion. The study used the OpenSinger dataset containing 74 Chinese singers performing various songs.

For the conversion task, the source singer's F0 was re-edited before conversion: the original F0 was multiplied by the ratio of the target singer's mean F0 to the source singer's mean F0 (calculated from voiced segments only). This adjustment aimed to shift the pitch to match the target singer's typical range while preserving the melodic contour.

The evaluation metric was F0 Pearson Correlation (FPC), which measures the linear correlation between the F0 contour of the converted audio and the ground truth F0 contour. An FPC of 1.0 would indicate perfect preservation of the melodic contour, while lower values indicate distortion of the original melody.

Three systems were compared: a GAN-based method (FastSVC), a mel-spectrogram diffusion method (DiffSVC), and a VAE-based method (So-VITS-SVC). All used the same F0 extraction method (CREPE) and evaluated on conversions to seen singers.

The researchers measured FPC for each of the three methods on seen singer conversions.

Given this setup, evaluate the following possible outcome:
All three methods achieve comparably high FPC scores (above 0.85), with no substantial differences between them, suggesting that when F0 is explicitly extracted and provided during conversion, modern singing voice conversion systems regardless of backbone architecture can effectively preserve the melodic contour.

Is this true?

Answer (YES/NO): NO